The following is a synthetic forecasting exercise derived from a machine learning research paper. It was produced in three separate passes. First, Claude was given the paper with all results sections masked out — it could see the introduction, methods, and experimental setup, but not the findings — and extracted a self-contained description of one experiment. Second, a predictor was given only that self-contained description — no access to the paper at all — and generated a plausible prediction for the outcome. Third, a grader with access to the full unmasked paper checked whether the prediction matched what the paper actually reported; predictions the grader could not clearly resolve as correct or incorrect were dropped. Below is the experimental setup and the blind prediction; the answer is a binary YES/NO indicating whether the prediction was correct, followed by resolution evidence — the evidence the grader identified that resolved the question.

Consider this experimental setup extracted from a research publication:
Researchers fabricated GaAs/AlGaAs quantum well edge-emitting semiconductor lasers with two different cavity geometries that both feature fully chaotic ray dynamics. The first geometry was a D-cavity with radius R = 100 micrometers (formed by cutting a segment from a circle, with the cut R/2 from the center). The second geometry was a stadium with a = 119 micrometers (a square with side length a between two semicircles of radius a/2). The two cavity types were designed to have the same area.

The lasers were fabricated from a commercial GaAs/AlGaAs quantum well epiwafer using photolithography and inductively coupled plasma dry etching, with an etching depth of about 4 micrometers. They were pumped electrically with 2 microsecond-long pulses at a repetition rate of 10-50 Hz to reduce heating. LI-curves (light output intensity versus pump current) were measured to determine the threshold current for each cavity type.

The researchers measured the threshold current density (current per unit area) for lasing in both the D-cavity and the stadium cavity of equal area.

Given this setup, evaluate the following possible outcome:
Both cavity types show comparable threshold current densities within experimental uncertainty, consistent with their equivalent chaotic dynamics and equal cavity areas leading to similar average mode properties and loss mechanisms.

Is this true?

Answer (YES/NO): NO